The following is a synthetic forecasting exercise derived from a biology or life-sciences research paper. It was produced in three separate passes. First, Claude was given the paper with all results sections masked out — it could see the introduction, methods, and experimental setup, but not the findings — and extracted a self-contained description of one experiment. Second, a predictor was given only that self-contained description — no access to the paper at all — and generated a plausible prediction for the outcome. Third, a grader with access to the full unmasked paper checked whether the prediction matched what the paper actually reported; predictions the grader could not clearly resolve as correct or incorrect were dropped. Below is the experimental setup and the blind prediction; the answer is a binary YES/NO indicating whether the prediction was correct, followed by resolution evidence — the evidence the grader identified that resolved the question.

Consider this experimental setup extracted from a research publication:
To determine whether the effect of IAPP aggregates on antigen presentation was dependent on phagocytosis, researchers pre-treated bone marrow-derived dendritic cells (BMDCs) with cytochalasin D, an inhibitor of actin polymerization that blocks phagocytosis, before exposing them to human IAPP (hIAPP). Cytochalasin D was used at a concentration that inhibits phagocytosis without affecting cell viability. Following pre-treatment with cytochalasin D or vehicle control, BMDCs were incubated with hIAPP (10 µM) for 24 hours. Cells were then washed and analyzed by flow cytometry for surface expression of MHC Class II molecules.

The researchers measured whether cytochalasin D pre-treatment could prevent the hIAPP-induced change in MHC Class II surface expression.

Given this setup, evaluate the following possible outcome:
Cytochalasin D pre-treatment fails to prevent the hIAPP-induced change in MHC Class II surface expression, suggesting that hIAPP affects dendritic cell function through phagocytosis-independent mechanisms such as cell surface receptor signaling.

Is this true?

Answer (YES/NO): NO